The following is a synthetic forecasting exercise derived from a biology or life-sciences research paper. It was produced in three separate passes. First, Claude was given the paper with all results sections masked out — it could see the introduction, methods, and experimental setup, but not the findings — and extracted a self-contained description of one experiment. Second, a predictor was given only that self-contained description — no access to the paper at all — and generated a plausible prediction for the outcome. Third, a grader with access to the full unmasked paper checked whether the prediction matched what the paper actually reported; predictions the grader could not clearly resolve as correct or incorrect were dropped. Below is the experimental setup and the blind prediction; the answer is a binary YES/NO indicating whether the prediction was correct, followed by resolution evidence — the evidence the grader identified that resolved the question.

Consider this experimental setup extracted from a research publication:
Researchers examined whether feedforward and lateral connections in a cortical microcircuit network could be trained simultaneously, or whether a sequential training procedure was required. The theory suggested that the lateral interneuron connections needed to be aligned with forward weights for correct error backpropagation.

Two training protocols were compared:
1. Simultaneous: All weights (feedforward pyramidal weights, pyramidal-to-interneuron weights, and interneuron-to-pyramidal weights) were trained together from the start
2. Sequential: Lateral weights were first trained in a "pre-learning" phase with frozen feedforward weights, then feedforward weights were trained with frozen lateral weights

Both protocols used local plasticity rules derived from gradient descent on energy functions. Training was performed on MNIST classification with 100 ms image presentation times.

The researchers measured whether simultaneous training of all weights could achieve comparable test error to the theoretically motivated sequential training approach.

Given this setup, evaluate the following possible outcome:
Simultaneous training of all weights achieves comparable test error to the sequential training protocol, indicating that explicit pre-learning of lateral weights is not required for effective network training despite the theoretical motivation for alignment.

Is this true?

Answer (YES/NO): YES